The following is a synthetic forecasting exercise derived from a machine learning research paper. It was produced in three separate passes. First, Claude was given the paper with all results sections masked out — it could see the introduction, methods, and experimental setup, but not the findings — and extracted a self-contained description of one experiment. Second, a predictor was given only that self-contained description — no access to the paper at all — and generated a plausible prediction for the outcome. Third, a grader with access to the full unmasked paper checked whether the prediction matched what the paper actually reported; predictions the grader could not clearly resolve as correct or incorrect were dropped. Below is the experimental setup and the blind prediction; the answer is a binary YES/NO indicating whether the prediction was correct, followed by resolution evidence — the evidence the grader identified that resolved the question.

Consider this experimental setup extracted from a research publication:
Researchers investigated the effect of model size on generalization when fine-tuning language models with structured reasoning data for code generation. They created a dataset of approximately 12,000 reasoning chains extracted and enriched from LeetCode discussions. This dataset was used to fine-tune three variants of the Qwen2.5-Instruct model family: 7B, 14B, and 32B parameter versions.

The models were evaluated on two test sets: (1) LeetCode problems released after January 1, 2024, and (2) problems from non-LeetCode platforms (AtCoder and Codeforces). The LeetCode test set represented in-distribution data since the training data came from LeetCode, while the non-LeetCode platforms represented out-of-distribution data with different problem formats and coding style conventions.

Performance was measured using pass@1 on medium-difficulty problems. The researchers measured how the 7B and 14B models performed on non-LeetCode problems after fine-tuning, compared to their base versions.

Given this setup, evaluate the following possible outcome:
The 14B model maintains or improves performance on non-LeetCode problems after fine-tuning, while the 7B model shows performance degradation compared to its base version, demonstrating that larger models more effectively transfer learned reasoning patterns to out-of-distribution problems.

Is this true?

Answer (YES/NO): NO